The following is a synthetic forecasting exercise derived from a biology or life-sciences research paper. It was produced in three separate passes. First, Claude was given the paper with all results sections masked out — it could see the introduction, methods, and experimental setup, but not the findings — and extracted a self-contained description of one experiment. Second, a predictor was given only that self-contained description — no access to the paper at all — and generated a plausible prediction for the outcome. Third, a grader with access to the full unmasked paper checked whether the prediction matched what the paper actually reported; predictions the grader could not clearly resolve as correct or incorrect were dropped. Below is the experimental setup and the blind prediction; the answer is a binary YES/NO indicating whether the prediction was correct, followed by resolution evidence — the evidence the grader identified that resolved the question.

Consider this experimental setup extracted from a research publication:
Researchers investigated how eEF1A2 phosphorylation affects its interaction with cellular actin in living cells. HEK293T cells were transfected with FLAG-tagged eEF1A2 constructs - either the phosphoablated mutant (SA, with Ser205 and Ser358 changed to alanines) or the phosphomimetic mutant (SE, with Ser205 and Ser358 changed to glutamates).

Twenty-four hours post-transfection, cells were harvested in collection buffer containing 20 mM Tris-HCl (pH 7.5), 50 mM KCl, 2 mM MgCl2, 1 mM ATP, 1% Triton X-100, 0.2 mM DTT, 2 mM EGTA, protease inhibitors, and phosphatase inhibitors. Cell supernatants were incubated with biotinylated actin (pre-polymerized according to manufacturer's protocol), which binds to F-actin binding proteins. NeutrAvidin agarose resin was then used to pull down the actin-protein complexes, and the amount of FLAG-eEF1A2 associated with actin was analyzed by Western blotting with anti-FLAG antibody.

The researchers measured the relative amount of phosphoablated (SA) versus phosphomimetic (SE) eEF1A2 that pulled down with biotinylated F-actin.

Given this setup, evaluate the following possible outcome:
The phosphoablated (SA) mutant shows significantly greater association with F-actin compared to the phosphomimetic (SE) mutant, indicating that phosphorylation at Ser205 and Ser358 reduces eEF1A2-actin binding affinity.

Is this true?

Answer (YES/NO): YES